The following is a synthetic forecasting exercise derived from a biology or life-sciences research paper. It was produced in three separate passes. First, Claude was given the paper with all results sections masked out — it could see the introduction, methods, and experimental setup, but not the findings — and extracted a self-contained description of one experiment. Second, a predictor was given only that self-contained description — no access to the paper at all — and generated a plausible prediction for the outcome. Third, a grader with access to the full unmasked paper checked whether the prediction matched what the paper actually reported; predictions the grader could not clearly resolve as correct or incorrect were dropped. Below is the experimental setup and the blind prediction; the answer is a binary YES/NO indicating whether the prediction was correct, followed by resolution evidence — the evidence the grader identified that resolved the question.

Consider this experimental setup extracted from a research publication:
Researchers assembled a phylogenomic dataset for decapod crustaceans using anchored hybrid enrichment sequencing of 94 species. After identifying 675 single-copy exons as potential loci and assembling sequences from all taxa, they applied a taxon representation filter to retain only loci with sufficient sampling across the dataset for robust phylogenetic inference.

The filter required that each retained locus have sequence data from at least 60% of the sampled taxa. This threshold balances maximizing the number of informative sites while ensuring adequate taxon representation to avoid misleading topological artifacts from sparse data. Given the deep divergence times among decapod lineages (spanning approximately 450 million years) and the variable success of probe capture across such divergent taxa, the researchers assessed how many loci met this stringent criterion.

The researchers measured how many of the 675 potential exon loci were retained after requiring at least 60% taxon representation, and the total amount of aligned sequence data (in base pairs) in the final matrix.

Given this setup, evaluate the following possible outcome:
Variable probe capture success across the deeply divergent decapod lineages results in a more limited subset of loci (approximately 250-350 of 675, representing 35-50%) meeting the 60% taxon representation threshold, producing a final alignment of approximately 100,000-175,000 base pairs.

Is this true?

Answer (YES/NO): NO